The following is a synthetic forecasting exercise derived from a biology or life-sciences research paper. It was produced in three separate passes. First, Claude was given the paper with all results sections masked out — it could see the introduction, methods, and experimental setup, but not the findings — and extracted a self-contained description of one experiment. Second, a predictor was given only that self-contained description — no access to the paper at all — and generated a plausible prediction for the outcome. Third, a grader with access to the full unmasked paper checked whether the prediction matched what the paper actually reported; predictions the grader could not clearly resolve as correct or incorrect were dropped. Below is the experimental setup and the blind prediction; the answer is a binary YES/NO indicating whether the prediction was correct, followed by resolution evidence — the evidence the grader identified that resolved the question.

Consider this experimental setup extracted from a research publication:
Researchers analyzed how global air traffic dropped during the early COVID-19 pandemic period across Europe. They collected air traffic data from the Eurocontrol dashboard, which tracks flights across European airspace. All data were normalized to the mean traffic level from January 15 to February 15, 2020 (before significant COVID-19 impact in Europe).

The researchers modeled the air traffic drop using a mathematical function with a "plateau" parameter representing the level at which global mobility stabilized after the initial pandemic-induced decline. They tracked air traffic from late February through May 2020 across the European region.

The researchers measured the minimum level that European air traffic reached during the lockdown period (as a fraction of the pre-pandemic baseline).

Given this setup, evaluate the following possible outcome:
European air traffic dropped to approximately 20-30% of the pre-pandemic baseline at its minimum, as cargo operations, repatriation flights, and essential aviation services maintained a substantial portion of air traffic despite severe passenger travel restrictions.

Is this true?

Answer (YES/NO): NO